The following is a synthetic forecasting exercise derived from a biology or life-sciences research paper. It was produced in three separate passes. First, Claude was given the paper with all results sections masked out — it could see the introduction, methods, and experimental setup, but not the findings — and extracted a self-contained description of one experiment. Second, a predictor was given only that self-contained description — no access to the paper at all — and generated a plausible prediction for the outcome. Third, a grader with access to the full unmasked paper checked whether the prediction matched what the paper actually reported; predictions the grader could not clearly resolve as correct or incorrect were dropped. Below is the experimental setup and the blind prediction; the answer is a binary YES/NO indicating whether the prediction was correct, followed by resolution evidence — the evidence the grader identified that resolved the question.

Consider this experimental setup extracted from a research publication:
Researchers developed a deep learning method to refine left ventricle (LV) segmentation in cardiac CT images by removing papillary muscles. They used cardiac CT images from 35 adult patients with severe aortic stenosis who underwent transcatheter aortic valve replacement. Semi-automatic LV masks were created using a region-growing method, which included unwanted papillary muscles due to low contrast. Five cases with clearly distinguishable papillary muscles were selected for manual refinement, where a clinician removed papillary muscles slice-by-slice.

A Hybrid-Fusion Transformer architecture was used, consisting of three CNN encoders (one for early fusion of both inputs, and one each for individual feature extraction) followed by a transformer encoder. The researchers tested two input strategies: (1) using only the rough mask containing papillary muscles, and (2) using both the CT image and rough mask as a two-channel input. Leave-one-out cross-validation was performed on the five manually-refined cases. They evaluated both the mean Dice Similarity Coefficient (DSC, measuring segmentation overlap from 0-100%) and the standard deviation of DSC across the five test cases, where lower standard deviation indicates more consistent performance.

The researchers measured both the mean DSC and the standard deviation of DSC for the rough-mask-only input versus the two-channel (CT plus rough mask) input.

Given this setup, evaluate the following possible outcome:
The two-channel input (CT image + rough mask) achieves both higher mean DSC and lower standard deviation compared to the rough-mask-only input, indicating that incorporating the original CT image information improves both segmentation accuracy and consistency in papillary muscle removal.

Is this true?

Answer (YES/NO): NO